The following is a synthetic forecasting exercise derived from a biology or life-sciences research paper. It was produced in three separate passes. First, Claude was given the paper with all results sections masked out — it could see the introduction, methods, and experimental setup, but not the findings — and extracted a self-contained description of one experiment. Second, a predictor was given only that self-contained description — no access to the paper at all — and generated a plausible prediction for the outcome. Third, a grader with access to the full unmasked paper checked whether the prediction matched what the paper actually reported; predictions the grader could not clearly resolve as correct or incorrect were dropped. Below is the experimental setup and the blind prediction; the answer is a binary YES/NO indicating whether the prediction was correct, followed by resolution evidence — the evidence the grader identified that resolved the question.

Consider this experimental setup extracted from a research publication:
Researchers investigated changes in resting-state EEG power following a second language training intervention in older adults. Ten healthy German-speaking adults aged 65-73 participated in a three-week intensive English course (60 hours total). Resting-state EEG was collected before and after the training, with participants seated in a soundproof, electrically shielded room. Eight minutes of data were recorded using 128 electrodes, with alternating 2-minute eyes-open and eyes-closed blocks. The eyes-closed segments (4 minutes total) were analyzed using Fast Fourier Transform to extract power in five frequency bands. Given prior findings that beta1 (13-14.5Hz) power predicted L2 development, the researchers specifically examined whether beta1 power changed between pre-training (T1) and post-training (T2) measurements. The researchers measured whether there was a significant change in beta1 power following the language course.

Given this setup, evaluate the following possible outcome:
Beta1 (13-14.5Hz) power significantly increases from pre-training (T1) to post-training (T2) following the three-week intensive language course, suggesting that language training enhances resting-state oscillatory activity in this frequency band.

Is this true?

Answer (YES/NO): NO